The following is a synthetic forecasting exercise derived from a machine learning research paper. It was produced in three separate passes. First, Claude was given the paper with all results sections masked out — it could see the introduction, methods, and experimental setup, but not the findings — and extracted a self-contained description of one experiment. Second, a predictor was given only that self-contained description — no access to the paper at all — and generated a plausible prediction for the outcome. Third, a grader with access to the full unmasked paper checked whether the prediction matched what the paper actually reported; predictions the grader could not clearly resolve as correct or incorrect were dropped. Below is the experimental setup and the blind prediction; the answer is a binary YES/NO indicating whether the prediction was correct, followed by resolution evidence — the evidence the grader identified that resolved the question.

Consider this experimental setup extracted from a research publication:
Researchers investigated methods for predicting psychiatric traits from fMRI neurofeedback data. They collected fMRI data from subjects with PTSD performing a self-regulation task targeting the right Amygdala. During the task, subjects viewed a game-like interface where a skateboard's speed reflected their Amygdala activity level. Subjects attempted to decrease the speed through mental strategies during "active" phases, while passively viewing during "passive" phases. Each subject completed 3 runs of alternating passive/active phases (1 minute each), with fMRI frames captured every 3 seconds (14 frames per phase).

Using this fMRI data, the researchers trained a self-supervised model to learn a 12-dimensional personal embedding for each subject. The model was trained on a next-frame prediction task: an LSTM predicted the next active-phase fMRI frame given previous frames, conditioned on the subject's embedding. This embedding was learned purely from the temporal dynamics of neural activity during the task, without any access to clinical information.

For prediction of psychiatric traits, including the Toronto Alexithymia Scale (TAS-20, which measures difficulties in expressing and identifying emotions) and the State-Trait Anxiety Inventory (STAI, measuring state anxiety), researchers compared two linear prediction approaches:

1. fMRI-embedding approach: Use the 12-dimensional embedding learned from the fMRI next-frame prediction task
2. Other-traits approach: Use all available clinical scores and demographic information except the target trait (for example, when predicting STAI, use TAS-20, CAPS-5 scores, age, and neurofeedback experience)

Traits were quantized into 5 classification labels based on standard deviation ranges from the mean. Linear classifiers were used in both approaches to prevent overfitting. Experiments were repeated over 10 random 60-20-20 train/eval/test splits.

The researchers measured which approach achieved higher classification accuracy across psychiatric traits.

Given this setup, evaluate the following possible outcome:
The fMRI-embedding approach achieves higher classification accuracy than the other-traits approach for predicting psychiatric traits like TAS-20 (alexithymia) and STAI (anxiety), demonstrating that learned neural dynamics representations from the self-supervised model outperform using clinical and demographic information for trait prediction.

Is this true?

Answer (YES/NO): YES